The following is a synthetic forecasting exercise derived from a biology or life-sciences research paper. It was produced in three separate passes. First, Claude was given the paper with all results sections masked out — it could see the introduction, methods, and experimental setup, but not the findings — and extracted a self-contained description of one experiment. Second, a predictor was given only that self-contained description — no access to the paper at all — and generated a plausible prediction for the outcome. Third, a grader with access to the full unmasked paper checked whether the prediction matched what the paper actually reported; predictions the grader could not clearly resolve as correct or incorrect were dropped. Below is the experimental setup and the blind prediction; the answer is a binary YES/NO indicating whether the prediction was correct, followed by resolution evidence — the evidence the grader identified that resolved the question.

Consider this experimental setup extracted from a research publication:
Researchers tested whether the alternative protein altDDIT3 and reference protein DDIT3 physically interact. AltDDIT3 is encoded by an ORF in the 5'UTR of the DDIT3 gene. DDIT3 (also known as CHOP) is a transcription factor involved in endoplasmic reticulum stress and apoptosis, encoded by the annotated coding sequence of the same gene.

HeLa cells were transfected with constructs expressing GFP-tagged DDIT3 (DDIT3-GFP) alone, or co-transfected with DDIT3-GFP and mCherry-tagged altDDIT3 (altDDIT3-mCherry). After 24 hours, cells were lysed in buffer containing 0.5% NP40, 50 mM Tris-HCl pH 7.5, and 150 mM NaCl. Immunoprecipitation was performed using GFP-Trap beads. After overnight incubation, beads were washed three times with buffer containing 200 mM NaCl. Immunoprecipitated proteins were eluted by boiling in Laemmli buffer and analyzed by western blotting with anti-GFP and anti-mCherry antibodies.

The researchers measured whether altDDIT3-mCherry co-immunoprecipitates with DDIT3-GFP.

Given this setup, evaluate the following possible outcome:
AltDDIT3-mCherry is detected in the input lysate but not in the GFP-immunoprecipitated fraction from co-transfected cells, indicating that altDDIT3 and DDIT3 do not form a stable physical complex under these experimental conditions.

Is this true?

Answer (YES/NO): NO